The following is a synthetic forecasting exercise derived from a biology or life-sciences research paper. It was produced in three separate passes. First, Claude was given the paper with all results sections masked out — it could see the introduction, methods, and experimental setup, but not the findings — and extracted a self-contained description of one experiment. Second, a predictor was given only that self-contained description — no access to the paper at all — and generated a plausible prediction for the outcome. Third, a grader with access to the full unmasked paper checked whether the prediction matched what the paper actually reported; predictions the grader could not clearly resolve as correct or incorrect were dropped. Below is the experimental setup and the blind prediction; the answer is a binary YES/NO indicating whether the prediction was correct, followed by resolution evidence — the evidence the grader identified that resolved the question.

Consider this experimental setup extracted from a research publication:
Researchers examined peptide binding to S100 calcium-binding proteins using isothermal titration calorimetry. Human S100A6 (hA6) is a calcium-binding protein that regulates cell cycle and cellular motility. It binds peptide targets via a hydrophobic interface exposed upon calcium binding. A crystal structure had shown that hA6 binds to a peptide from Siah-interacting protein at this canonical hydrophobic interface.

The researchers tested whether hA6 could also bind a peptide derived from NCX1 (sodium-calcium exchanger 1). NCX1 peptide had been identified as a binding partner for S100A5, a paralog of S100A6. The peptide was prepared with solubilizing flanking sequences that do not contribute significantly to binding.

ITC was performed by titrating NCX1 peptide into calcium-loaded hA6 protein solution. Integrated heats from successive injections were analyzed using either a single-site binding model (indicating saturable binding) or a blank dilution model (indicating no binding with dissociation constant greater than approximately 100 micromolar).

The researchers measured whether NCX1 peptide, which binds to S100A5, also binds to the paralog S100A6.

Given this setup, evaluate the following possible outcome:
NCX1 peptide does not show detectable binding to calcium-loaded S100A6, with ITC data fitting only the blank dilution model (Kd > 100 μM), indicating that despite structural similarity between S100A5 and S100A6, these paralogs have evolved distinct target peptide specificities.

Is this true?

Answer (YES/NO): YES